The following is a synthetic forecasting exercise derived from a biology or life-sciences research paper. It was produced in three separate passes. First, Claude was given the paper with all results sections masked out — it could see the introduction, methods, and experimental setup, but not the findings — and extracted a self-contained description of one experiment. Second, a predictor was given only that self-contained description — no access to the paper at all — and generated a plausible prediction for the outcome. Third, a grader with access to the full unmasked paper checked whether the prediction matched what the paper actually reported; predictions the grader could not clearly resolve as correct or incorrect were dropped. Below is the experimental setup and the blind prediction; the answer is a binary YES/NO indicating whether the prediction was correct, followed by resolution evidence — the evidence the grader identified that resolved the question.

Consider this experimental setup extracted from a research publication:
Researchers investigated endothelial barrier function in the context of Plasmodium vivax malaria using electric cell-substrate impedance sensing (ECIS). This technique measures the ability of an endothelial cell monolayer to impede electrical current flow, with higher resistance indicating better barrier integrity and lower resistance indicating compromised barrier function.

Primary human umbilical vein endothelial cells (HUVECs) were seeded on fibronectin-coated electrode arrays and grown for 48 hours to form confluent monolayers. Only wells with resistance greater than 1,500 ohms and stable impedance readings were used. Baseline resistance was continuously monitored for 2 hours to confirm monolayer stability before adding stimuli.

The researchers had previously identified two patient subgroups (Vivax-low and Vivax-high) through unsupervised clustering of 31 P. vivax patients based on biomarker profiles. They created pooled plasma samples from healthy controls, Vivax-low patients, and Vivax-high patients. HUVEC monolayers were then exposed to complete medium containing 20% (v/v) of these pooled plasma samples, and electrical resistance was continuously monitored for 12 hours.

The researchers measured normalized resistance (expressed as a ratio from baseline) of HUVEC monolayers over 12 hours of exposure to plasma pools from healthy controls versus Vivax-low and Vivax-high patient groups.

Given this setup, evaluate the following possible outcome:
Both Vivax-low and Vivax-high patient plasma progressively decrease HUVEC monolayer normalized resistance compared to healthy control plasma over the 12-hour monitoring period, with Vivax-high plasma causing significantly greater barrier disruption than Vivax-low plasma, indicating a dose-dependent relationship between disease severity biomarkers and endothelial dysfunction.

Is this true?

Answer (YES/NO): NO